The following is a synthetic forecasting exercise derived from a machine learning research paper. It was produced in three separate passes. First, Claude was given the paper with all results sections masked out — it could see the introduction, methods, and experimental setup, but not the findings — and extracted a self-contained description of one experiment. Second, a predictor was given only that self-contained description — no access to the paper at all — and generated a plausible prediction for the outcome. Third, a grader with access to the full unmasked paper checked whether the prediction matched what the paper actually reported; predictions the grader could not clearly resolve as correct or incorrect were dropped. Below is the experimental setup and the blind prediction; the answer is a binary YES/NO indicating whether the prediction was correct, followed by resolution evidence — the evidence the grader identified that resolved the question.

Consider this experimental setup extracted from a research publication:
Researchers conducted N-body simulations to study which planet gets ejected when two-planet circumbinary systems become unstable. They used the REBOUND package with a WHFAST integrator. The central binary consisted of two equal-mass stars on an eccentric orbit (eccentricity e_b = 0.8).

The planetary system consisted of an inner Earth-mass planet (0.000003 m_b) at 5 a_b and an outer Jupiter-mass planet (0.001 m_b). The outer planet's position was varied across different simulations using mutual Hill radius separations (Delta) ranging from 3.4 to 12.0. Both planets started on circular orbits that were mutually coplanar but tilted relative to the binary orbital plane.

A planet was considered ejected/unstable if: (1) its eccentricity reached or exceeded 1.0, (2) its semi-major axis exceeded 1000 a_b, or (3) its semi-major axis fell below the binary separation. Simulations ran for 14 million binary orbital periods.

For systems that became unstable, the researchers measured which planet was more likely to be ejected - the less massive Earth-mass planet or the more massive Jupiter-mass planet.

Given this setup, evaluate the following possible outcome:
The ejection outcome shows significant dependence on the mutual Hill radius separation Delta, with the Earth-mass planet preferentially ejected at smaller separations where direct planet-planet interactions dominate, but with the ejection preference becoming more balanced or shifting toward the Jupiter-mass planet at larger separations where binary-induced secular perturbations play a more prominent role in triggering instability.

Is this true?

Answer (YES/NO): NO